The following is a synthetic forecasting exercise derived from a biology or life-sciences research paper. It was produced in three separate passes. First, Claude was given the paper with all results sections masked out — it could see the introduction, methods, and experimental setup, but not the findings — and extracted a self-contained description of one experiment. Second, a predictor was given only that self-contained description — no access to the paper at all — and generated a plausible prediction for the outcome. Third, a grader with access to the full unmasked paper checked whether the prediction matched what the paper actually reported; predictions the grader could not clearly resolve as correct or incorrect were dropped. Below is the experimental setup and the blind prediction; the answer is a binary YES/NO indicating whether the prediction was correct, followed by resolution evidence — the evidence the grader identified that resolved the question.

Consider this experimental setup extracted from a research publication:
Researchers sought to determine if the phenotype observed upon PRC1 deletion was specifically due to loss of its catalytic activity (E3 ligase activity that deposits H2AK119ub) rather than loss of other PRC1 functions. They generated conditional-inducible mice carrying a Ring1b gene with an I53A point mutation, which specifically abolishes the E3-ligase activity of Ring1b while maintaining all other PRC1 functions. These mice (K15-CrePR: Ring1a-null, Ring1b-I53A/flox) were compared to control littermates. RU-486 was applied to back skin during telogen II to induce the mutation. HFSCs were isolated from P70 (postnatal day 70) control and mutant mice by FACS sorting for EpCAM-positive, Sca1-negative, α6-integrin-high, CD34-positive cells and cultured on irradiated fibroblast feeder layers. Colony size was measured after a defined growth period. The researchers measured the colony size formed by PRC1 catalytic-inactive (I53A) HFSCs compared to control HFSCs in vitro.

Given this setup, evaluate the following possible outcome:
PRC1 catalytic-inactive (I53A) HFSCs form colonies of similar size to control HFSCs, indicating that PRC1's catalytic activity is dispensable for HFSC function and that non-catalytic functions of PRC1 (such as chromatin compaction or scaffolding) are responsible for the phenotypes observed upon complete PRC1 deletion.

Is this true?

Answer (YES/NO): NO